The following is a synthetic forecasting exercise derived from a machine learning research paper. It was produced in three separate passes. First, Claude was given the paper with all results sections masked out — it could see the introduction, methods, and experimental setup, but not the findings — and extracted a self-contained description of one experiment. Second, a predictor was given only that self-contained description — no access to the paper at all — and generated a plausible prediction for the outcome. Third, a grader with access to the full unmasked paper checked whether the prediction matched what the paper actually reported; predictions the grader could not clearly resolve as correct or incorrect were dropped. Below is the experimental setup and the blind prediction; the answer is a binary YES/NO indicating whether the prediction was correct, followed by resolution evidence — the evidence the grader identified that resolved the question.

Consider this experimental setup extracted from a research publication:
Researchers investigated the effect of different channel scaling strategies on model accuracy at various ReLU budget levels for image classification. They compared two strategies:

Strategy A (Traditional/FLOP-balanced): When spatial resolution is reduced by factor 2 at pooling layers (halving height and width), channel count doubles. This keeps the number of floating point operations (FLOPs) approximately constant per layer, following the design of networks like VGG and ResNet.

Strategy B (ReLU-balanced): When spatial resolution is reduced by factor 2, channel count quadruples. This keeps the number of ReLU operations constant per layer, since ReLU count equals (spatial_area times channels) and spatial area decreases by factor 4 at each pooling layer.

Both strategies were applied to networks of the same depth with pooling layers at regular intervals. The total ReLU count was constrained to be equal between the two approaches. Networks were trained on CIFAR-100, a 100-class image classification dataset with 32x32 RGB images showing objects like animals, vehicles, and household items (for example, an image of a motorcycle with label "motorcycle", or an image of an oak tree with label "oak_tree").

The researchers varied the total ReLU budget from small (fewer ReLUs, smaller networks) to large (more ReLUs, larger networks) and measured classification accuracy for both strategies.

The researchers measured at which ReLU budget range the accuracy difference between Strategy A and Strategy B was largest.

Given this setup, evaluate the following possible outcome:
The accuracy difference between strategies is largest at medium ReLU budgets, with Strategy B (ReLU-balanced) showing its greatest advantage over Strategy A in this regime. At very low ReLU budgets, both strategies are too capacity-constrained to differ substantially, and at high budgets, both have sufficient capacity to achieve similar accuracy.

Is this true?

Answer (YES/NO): NO